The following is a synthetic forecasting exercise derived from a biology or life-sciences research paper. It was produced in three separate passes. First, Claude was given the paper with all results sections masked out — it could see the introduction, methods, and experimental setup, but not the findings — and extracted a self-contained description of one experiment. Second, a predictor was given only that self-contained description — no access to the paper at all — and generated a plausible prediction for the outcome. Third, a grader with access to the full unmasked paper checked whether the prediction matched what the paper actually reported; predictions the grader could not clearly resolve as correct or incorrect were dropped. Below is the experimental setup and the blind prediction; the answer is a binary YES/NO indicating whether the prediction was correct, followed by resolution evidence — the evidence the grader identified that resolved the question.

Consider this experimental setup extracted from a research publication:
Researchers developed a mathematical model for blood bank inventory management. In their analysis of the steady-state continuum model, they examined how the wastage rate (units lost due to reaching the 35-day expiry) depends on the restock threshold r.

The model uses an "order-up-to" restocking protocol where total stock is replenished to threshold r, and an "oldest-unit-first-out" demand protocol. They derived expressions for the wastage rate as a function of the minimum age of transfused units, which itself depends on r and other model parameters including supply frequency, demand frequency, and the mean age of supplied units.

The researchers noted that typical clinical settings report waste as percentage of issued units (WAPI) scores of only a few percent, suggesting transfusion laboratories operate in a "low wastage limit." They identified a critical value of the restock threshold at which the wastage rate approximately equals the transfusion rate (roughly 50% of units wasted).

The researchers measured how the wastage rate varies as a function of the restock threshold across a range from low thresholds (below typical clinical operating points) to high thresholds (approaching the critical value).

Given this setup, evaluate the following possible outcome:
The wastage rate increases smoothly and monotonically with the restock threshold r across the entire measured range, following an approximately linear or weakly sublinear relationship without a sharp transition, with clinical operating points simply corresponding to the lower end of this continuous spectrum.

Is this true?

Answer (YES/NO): NO